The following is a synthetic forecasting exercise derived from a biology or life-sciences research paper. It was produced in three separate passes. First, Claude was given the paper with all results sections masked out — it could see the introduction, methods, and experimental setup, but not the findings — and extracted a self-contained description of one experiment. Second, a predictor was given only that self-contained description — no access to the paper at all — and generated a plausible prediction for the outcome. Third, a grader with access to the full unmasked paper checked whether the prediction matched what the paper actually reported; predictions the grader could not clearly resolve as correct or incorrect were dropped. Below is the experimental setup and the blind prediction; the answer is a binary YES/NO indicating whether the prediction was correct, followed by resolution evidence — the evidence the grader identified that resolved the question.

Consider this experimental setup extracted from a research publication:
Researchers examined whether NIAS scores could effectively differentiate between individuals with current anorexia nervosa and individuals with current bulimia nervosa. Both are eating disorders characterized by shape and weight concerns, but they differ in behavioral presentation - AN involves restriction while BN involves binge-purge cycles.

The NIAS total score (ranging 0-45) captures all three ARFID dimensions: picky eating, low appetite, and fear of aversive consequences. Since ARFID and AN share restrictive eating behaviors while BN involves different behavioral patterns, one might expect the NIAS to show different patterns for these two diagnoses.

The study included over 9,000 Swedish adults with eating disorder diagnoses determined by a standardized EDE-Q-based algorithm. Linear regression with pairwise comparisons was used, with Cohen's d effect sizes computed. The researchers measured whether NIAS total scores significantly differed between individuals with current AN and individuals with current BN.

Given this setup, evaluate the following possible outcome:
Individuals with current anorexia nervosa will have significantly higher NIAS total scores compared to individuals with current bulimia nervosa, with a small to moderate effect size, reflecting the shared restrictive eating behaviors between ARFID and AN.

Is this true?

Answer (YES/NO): NO